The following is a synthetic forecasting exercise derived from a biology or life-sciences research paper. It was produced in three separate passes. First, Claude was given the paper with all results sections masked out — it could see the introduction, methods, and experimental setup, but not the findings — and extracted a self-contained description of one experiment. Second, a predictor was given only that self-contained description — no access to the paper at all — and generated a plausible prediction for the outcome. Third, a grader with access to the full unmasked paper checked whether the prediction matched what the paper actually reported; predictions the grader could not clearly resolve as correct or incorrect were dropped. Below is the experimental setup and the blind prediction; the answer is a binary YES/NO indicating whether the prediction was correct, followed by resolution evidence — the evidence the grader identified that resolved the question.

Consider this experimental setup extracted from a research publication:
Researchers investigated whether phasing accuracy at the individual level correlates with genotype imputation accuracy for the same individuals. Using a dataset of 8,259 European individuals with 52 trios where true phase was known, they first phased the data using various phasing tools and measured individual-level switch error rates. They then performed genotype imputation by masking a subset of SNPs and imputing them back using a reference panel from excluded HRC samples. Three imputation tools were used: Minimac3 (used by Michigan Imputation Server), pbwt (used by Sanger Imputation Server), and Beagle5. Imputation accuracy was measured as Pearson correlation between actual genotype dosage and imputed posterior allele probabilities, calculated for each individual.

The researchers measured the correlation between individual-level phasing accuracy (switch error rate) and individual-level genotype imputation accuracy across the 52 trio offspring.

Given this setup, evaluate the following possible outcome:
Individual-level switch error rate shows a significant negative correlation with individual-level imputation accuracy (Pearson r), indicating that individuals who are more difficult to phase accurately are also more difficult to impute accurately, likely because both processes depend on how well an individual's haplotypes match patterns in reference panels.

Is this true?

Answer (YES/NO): YES